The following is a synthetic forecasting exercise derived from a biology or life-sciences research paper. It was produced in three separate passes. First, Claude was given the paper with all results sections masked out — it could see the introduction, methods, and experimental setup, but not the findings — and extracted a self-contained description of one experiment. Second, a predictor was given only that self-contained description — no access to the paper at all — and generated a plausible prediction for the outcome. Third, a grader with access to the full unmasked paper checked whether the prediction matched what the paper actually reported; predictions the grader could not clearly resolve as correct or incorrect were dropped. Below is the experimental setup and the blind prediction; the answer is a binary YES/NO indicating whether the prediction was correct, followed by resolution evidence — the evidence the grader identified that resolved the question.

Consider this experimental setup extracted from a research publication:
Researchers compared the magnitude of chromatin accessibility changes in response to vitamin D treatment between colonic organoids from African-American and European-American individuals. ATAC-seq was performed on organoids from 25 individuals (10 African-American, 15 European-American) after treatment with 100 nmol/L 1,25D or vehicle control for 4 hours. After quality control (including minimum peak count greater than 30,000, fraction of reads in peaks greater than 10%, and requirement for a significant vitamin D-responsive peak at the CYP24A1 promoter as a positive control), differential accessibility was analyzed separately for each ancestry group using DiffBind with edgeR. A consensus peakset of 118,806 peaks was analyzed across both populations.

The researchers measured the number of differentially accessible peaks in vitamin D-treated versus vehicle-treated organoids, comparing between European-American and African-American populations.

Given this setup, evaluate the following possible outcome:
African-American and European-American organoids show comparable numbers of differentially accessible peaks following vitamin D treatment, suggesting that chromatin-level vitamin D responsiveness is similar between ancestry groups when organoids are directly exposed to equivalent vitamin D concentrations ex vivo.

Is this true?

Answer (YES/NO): YES